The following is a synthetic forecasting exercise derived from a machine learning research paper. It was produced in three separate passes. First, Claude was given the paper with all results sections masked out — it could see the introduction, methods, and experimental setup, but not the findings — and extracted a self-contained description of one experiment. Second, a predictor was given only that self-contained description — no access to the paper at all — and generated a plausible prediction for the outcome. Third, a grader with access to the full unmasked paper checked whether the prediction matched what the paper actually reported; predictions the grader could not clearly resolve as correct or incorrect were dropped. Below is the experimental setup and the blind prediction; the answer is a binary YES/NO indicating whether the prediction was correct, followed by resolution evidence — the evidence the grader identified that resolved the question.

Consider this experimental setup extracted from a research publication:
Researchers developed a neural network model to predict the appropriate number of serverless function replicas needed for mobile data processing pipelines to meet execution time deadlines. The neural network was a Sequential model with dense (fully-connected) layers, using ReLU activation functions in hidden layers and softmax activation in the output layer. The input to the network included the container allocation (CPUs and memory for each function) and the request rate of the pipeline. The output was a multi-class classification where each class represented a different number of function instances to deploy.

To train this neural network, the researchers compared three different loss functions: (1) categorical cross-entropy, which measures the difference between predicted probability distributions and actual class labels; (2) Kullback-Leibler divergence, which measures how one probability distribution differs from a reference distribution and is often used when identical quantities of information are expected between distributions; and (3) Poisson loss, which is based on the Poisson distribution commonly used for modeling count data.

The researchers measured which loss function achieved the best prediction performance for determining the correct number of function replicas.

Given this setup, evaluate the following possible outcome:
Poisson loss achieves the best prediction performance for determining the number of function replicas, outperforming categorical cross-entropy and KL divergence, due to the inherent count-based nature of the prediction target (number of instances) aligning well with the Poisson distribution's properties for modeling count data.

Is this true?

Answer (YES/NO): NO